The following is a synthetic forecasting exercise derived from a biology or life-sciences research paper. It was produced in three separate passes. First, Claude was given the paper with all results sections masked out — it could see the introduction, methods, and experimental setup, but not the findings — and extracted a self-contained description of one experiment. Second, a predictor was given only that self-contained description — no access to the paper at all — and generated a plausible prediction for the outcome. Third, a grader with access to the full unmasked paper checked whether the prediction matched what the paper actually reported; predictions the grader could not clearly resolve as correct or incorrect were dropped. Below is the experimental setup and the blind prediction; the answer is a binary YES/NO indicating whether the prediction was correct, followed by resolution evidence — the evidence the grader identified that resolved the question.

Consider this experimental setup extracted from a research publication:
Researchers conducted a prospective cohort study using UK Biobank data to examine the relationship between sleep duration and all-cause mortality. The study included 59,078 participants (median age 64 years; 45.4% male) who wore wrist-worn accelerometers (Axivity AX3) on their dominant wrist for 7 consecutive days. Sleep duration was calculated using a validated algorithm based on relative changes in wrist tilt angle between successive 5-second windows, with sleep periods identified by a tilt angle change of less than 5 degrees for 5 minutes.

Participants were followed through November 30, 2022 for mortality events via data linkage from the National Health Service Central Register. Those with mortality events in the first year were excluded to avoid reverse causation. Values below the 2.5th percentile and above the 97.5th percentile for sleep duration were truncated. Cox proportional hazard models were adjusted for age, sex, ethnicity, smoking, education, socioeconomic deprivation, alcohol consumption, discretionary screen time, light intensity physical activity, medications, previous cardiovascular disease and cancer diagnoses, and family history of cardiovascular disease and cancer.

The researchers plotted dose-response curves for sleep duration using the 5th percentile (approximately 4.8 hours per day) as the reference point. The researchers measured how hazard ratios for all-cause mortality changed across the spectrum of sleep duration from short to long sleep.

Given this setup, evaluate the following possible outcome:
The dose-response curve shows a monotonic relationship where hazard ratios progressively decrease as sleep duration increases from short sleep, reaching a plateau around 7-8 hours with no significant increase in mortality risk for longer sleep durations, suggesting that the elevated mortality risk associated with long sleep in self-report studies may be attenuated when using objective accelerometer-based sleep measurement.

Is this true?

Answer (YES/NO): NO